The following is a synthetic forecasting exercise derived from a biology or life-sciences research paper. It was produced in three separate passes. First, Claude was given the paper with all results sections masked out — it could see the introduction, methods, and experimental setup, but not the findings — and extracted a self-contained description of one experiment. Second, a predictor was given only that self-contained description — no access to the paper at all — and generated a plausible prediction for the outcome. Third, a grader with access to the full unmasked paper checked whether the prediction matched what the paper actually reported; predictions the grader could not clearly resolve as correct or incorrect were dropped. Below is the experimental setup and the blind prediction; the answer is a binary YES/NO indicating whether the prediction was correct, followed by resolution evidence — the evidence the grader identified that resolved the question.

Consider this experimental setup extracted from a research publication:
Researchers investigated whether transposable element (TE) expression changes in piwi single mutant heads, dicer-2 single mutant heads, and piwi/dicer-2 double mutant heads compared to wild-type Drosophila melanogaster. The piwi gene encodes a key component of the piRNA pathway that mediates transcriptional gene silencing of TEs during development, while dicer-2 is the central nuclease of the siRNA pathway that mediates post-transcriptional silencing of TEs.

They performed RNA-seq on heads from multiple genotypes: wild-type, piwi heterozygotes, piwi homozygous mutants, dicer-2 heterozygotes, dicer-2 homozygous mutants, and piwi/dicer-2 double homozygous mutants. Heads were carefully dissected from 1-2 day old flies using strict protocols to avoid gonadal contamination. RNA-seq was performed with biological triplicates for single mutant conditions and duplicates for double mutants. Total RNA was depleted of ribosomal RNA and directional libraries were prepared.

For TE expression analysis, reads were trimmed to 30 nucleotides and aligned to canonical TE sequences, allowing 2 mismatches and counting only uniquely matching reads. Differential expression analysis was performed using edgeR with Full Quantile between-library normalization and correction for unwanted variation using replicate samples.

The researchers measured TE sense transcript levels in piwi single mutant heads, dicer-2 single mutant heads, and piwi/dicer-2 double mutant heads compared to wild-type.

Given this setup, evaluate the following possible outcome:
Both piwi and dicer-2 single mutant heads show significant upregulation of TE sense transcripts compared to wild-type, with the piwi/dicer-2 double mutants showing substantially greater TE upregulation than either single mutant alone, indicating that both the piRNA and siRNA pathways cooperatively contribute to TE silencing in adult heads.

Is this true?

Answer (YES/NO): NO